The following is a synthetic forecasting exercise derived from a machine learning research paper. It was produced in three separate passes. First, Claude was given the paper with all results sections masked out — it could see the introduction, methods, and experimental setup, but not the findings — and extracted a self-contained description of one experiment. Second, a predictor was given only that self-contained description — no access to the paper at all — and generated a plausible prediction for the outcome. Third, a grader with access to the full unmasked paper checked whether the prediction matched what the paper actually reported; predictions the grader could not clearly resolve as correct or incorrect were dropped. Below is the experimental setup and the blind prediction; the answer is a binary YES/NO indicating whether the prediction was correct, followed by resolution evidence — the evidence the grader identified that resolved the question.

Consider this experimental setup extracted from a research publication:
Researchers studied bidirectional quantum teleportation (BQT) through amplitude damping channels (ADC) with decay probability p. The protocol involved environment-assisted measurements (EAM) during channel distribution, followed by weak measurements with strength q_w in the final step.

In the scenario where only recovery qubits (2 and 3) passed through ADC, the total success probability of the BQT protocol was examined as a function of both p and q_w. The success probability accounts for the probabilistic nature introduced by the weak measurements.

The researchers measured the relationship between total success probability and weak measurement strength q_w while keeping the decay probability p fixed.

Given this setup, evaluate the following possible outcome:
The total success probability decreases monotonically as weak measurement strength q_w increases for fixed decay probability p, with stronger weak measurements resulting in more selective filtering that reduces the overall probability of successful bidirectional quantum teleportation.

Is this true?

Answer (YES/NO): YES